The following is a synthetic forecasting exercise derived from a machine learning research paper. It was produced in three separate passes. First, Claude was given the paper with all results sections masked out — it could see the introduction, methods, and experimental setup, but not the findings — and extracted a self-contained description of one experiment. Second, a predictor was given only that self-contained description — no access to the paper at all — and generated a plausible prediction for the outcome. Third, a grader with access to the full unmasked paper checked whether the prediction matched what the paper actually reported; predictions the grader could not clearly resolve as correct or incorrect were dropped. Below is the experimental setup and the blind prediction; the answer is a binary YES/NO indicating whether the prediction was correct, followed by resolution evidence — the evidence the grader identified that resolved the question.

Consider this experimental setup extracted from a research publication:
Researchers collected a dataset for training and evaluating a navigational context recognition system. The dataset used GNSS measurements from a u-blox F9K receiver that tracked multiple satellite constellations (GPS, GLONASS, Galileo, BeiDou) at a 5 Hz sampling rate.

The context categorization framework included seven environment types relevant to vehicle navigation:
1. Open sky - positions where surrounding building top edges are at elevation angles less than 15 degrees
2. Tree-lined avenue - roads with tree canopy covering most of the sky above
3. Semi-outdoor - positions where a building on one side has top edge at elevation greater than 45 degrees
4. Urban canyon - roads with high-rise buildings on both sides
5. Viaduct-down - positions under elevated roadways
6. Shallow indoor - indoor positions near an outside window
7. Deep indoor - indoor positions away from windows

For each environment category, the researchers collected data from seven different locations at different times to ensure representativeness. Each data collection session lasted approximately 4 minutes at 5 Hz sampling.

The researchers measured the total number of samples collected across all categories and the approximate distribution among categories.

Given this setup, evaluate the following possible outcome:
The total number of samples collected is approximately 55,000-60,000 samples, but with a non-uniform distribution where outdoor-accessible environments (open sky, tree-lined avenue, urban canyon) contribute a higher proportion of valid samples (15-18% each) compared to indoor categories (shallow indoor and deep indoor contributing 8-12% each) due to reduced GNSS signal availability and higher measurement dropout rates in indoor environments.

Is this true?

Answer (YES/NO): NO